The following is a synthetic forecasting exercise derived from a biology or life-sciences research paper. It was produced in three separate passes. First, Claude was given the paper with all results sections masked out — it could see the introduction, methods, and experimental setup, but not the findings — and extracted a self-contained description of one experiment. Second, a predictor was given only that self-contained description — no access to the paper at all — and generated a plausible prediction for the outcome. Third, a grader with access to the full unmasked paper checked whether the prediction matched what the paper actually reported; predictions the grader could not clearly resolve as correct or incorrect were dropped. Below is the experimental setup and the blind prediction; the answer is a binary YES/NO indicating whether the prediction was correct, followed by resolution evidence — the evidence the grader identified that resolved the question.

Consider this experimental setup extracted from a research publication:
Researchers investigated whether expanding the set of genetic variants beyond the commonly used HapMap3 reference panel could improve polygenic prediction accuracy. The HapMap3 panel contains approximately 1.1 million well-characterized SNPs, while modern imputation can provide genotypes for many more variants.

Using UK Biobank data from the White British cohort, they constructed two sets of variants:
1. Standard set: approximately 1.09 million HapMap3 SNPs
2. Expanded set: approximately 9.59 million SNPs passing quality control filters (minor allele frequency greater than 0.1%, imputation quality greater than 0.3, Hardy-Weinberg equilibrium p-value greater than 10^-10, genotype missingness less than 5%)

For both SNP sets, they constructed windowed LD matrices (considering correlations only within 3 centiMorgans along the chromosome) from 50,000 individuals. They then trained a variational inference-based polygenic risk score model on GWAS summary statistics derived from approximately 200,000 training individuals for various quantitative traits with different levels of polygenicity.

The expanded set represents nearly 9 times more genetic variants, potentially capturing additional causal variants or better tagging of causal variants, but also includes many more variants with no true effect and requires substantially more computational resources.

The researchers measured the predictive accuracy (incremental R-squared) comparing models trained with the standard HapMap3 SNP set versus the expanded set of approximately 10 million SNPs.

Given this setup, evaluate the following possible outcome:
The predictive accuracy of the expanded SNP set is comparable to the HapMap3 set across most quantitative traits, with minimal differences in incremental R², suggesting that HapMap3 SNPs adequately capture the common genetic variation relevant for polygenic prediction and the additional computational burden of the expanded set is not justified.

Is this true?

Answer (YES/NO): NO